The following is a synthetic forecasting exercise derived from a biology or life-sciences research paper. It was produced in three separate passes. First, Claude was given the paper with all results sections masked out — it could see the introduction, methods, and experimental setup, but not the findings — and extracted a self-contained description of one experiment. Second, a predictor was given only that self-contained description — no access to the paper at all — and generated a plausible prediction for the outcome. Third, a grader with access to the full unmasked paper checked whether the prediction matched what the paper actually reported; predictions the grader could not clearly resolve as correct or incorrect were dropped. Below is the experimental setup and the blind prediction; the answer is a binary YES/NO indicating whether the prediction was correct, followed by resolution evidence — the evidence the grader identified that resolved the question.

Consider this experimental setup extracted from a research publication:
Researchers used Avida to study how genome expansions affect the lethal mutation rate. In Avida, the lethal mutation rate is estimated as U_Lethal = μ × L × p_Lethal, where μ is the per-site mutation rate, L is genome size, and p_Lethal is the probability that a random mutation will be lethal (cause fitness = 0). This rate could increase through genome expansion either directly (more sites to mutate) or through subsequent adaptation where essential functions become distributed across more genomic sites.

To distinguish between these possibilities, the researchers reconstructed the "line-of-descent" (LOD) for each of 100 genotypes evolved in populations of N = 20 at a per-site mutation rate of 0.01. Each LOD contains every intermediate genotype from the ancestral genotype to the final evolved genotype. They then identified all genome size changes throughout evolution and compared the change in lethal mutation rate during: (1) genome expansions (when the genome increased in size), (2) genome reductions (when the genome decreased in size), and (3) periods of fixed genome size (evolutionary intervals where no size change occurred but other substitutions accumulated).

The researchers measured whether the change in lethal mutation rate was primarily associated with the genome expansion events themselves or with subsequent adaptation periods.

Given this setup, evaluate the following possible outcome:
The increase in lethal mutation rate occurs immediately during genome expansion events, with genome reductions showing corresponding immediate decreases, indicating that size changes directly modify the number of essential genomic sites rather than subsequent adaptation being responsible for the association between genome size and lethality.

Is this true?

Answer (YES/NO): YES